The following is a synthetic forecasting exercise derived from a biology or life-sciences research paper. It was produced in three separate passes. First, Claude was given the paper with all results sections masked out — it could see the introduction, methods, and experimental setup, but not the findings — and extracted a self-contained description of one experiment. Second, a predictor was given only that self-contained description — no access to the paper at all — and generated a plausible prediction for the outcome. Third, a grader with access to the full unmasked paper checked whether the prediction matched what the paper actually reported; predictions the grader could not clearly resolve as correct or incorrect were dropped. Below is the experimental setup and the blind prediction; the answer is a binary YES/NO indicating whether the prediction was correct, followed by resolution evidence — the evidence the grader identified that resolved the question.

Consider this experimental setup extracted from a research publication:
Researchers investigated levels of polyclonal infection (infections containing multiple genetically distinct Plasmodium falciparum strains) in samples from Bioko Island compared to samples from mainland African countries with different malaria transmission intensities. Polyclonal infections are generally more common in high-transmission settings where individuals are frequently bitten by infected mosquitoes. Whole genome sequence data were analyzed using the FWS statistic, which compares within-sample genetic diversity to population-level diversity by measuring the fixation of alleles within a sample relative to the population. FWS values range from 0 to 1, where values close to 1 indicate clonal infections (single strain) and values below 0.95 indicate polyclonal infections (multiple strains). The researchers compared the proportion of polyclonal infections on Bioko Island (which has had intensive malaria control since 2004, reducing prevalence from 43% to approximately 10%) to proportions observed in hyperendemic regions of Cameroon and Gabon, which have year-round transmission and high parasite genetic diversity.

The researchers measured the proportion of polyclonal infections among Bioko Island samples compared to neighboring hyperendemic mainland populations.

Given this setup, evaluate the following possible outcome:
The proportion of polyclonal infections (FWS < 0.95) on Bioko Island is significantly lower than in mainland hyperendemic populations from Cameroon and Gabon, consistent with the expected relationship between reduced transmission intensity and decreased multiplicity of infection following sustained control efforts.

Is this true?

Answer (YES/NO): NO